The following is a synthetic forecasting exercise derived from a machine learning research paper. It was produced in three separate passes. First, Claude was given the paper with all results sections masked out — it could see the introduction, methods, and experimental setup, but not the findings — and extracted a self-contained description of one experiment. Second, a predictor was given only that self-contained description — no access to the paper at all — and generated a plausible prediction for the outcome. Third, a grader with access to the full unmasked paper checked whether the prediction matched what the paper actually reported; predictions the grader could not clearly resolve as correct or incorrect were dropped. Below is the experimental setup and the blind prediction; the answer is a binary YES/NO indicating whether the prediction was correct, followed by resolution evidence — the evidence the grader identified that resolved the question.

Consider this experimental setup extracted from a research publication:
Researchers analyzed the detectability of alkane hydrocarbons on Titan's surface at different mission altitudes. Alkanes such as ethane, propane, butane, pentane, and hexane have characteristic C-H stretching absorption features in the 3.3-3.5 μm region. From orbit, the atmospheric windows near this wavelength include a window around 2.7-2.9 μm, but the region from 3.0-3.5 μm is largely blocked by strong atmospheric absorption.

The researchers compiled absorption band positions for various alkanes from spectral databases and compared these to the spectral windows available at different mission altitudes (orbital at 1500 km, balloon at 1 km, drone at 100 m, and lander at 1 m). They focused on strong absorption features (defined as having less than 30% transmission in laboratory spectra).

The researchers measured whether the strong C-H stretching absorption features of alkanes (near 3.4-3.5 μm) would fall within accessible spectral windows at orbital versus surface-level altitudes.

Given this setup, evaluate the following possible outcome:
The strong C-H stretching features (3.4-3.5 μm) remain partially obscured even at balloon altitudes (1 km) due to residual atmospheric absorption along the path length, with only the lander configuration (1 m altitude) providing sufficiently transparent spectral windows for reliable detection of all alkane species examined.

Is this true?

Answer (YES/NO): NO